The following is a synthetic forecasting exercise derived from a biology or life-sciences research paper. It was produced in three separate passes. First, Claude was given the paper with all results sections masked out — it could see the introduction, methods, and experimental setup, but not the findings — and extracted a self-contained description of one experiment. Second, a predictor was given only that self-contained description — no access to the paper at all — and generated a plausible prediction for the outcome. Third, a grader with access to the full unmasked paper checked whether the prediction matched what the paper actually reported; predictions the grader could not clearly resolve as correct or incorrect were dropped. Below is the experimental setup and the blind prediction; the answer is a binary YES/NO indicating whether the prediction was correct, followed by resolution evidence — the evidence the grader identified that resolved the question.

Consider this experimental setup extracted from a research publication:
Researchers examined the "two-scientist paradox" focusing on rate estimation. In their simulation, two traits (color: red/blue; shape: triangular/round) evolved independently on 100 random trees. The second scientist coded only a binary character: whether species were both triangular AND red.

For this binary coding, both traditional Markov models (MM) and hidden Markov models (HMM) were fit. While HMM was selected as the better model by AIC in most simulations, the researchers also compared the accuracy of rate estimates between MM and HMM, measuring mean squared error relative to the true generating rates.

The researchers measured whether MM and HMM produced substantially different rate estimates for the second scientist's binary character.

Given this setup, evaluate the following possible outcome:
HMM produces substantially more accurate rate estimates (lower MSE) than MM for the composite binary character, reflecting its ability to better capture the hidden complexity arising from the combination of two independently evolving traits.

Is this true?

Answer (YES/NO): NO